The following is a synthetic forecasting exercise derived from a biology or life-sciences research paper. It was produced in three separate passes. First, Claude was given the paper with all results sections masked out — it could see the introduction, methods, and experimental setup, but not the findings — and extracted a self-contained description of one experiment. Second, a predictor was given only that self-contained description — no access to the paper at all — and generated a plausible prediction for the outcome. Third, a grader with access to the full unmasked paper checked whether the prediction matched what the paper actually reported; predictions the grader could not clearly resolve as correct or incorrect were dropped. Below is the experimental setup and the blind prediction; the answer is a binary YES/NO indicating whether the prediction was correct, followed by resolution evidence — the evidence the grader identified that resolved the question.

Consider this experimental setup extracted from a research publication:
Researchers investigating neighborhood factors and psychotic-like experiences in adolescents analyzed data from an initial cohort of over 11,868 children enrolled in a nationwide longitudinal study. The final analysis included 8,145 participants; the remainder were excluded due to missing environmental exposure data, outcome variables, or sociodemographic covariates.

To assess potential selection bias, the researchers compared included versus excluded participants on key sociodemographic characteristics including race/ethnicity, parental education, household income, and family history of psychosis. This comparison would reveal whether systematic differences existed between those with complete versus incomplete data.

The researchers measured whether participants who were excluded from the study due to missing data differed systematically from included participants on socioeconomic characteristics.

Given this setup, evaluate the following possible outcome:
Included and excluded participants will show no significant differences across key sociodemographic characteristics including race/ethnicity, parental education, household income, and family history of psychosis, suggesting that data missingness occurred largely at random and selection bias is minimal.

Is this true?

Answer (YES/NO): NO